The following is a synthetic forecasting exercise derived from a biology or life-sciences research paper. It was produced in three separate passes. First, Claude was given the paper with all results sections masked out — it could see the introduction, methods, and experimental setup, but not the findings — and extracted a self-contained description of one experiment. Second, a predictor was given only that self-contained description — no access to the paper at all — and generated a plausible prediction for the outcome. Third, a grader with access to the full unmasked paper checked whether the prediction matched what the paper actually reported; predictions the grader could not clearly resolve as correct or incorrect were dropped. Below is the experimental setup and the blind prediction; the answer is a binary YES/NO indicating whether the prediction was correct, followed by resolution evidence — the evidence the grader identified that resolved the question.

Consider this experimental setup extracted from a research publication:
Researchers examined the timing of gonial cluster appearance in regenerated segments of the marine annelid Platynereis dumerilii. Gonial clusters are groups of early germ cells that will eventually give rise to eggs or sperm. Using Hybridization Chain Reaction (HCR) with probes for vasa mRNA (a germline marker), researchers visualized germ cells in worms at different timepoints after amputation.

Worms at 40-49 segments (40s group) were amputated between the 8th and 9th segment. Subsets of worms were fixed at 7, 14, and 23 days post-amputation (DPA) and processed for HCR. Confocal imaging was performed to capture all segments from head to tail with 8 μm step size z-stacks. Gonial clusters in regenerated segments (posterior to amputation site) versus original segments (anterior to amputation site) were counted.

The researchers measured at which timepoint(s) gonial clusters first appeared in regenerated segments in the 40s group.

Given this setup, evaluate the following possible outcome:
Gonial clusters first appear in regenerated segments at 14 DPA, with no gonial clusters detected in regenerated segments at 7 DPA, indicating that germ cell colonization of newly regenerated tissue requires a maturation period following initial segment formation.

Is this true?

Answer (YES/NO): NO